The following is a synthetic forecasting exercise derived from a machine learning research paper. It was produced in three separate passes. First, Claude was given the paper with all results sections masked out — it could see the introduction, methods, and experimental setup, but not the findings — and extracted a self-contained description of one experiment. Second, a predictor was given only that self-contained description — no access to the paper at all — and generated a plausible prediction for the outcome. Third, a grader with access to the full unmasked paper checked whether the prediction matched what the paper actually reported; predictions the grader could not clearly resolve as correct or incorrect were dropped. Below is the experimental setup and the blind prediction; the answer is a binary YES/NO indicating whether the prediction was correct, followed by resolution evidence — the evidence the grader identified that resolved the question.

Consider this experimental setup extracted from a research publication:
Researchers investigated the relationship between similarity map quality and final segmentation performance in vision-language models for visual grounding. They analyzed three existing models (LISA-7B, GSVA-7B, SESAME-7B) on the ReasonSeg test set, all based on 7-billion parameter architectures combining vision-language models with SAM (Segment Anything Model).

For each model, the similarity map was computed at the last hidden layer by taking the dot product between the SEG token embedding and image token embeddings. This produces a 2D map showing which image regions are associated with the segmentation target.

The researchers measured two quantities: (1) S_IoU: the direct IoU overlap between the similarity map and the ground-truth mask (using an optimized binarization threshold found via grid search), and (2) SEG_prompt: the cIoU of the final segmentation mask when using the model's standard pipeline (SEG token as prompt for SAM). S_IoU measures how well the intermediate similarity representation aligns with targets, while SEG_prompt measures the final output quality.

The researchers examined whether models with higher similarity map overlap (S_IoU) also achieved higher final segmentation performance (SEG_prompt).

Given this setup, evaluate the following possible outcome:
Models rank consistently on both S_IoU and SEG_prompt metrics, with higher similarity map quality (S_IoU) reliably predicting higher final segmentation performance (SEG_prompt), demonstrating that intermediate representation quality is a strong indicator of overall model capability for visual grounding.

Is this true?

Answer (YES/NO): NO